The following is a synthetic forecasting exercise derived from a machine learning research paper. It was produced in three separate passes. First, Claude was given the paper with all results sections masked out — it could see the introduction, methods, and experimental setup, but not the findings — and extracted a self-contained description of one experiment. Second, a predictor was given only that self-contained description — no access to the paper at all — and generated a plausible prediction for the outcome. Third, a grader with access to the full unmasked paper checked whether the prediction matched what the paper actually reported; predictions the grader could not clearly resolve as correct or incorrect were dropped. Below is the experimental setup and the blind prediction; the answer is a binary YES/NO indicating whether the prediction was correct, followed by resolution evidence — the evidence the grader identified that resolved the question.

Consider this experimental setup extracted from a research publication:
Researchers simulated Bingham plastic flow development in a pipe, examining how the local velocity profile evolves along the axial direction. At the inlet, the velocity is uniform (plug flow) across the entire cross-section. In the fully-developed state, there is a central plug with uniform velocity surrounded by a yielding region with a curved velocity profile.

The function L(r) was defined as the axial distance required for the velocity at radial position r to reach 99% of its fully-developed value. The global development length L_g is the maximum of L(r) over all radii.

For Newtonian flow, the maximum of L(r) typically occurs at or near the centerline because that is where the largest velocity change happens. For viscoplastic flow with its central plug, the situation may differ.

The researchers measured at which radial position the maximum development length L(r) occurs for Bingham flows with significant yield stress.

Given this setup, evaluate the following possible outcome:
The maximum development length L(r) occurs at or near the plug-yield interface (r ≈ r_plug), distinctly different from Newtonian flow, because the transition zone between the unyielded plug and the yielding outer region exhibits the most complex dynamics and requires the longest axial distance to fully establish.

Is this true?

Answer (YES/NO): NO